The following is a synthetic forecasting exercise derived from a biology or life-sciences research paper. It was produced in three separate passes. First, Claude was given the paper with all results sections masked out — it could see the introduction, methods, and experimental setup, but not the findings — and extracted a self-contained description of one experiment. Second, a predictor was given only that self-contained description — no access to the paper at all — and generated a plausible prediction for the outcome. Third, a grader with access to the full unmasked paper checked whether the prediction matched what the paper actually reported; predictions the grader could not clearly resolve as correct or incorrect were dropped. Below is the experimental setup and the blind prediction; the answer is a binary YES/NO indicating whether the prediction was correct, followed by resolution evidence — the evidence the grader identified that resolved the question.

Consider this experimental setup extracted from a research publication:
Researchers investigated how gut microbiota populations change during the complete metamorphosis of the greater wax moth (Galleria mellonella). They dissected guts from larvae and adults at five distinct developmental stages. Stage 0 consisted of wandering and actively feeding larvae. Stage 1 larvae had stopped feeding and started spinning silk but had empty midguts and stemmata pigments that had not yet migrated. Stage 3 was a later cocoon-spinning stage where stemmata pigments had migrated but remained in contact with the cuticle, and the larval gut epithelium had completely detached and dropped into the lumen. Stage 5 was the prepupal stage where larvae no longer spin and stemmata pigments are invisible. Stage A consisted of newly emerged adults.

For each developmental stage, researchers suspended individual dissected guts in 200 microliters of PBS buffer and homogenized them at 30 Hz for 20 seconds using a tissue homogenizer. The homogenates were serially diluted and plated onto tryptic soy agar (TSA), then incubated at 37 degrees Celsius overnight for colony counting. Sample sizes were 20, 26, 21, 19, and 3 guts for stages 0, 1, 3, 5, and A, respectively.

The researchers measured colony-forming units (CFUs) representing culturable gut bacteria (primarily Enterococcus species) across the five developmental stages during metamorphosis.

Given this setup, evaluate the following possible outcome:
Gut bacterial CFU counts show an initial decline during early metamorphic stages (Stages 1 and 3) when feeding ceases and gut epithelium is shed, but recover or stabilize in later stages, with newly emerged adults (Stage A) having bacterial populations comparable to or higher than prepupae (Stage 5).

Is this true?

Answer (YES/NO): NO